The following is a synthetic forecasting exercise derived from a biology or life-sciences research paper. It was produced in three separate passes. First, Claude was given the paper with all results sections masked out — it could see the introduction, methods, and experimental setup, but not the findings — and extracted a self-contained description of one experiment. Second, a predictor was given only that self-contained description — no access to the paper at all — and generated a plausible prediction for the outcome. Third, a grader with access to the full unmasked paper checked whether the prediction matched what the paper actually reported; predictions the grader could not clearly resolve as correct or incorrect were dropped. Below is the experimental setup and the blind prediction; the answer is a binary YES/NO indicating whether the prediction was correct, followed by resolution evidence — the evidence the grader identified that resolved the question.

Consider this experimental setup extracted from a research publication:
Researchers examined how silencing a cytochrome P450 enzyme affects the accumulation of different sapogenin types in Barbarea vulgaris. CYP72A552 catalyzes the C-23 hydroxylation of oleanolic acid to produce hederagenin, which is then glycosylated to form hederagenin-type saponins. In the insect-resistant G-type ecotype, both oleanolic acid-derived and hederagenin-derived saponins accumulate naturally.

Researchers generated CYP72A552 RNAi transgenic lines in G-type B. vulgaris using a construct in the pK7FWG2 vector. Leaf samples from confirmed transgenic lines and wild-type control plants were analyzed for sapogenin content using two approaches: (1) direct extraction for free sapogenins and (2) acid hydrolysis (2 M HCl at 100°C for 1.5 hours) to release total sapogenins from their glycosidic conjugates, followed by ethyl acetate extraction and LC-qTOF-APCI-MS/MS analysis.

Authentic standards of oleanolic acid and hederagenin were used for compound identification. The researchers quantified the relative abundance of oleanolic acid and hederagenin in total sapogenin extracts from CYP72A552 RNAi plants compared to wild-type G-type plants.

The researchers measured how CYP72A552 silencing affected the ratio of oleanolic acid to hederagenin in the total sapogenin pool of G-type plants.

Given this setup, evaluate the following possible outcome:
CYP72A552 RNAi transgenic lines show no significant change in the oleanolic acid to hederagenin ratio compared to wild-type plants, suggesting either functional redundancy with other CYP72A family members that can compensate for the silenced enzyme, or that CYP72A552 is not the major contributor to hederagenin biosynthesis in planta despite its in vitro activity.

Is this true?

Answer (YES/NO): NO